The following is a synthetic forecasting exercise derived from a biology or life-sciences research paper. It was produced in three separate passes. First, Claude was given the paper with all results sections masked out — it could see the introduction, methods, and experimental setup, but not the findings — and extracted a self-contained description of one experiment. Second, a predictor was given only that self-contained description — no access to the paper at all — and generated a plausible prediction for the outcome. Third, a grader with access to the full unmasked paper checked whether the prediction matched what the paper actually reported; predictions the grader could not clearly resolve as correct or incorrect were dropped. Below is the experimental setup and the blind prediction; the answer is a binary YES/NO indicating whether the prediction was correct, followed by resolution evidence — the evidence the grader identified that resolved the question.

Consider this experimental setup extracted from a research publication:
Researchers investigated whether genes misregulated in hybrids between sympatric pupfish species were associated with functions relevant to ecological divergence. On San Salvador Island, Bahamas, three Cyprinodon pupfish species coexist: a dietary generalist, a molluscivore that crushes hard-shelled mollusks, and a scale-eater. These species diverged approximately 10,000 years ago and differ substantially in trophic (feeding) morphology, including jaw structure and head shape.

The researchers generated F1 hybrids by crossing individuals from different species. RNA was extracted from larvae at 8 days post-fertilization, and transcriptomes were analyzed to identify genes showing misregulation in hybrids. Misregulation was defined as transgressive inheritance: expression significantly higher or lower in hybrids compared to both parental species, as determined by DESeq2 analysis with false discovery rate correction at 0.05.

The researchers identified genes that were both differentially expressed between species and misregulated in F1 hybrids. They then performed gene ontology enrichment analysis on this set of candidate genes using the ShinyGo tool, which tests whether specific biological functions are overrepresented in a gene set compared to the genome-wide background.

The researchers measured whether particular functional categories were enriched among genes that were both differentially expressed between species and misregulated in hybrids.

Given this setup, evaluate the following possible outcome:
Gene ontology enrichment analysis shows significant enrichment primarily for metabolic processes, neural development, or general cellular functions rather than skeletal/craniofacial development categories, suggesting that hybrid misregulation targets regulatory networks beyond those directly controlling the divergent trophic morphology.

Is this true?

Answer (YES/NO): NO